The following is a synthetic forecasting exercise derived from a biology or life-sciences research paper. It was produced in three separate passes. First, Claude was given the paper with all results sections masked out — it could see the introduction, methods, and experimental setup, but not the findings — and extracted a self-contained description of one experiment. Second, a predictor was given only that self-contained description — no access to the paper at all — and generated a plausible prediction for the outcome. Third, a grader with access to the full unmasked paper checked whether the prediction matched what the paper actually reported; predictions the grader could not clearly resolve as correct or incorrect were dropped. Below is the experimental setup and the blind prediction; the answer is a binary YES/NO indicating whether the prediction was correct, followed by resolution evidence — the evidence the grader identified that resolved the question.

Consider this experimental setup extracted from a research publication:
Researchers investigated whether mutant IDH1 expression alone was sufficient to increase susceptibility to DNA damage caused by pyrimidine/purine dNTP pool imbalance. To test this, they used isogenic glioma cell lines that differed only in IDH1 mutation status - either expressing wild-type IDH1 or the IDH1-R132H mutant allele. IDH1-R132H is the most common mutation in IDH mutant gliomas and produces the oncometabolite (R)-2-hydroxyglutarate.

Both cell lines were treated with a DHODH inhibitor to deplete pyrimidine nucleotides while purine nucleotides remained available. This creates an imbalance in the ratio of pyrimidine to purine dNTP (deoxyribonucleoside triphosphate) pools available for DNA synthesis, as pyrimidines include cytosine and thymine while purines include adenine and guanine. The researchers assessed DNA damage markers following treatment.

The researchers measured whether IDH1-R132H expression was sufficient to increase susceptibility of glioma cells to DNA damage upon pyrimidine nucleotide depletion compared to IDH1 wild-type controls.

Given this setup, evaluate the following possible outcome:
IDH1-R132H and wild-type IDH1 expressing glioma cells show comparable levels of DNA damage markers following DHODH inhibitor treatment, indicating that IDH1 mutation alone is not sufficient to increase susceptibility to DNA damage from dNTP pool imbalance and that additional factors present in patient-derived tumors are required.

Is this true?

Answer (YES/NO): NO